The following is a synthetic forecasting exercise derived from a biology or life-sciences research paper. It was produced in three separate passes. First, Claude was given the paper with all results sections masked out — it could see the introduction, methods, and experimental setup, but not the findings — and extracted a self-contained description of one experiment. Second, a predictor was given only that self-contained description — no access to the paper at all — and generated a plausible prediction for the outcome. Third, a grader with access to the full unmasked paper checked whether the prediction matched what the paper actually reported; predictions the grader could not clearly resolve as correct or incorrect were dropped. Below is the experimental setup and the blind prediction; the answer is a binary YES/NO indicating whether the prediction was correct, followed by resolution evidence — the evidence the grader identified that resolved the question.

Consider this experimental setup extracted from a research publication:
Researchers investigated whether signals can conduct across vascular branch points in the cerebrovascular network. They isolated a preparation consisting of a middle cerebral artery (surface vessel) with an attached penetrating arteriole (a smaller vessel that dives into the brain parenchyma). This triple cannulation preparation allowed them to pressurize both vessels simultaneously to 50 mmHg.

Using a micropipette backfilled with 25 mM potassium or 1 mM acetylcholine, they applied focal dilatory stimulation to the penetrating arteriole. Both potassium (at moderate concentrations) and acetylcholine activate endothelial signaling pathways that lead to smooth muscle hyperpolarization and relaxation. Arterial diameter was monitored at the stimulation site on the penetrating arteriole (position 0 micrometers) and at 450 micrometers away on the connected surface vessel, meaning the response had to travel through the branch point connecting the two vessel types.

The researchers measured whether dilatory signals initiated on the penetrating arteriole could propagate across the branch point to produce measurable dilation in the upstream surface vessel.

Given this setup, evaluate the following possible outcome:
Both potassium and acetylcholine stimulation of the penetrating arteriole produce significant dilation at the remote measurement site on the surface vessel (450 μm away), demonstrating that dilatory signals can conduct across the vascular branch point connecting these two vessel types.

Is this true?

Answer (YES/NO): NO